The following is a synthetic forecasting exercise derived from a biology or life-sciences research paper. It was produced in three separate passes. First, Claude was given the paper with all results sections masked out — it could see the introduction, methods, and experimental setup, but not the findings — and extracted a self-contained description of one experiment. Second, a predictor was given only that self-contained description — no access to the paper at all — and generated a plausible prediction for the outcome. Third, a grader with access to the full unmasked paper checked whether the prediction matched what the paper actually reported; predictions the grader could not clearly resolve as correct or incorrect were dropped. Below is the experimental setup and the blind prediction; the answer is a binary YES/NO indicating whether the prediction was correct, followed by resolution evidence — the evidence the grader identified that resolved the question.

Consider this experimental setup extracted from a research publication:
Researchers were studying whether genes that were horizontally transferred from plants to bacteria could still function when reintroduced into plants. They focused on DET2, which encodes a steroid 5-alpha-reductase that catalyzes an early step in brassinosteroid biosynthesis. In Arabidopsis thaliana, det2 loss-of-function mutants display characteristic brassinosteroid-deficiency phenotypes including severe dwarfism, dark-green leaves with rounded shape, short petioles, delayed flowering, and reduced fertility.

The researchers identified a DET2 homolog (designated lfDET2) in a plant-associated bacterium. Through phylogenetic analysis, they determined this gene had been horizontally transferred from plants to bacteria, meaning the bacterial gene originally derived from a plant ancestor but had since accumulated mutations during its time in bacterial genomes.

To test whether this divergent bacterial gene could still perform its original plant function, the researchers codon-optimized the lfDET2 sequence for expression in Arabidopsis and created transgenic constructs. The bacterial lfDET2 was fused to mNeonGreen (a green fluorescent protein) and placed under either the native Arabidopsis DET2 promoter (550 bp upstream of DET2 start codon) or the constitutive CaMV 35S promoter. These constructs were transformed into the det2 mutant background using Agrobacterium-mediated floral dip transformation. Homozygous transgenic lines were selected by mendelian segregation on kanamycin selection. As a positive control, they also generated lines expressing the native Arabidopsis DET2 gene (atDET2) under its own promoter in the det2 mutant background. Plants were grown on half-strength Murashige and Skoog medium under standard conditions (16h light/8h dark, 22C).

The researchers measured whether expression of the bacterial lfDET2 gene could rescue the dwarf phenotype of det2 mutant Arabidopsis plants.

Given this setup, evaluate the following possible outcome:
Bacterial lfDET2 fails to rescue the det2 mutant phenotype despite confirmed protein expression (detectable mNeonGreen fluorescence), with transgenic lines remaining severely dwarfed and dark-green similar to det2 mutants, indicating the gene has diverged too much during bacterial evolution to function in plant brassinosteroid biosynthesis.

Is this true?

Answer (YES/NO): NO